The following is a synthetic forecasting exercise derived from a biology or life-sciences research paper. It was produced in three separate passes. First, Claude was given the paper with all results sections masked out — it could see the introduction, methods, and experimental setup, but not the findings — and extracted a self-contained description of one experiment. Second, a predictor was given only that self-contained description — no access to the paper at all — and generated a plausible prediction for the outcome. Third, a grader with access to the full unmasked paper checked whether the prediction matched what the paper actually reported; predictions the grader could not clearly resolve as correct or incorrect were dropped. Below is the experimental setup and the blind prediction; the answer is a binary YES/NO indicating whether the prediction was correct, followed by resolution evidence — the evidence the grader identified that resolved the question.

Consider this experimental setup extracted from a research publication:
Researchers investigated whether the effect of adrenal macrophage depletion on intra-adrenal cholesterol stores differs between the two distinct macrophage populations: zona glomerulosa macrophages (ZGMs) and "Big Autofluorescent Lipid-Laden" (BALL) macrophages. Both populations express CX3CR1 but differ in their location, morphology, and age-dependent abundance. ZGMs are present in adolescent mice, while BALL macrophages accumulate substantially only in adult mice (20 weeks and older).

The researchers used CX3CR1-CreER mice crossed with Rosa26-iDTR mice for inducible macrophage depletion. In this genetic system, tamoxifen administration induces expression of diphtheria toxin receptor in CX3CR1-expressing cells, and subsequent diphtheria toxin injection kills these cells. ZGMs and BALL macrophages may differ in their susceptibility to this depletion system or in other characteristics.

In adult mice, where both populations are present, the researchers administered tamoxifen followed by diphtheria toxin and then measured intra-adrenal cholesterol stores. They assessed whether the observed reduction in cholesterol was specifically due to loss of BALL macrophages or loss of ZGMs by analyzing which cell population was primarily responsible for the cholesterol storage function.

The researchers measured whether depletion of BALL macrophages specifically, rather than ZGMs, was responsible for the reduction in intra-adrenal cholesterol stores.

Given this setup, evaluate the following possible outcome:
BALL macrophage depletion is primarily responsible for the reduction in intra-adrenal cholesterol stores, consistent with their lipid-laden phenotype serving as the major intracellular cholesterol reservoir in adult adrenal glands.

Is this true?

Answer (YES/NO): YES